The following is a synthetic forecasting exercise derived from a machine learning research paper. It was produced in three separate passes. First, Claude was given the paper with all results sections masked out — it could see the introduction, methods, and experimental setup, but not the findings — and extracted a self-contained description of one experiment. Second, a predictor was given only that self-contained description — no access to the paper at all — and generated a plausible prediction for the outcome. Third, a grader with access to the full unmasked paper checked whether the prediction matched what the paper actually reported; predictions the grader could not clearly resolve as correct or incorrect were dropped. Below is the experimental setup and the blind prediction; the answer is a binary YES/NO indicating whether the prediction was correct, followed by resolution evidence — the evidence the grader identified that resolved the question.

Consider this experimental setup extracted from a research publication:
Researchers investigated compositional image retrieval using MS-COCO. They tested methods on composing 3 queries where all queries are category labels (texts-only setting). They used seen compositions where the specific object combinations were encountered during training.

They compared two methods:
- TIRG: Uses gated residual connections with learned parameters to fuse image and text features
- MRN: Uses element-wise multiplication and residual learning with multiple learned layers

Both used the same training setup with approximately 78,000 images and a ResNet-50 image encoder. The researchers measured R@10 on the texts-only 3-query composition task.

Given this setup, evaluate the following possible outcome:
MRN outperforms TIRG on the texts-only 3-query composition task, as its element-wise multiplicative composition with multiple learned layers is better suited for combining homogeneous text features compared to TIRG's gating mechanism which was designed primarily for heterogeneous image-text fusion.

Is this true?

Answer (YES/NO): YES